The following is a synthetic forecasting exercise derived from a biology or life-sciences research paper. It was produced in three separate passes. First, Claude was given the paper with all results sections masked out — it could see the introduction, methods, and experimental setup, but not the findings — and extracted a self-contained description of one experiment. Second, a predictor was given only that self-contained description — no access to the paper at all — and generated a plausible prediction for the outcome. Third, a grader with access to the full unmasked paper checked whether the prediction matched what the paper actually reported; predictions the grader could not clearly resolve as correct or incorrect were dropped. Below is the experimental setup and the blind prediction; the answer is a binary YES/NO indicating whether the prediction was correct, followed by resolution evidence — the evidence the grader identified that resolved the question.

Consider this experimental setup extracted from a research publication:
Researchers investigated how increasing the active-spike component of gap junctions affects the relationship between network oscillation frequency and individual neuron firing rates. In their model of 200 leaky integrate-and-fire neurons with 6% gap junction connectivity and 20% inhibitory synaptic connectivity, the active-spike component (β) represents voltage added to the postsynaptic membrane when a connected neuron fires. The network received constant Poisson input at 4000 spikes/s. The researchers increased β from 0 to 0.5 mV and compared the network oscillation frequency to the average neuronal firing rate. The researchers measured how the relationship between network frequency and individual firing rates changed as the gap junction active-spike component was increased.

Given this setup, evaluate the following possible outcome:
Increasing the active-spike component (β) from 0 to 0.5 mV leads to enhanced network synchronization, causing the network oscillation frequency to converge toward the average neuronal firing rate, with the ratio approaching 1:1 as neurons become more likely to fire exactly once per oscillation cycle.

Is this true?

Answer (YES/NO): YES